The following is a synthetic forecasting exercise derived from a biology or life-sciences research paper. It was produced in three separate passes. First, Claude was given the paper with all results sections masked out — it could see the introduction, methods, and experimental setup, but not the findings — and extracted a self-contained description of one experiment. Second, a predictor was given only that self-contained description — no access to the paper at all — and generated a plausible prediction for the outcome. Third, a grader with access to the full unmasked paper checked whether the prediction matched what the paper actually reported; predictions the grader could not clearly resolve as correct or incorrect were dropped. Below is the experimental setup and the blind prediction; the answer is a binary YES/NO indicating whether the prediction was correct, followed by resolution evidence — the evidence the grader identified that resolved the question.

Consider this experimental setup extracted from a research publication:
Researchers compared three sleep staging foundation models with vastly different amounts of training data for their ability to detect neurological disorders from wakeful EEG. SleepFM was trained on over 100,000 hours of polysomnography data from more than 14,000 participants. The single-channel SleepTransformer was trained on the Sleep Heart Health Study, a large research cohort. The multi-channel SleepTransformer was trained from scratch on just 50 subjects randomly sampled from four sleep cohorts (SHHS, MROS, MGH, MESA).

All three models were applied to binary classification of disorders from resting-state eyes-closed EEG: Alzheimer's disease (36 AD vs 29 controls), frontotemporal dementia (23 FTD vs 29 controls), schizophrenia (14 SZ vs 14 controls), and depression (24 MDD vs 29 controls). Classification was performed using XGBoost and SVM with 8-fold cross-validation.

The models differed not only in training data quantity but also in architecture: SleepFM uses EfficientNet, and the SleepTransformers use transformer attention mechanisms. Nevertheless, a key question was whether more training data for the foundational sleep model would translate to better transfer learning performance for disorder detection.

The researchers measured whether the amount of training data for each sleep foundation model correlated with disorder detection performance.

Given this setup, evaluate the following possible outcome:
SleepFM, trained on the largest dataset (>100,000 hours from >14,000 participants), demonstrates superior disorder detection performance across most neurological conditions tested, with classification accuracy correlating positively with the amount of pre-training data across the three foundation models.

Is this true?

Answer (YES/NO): NO